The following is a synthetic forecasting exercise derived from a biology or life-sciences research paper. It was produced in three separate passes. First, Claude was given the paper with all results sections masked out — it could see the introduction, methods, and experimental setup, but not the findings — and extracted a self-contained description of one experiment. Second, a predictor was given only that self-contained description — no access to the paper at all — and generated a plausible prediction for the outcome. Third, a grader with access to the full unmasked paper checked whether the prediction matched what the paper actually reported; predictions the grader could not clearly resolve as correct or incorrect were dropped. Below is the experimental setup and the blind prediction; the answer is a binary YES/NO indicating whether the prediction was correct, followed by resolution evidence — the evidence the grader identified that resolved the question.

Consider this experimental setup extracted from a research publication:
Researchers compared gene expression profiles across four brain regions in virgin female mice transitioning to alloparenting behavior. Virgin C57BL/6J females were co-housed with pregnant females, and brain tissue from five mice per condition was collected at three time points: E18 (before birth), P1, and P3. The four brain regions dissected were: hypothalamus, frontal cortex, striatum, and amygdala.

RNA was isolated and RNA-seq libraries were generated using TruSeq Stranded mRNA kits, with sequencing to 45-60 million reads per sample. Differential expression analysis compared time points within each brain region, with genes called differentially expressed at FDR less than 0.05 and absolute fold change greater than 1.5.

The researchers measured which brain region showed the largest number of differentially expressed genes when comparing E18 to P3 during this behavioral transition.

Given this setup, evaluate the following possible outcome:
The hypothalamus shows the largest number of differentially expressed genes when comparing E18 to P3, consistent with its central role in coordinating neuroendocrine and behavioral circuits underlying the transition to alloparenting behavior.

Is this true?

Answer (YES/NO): NO